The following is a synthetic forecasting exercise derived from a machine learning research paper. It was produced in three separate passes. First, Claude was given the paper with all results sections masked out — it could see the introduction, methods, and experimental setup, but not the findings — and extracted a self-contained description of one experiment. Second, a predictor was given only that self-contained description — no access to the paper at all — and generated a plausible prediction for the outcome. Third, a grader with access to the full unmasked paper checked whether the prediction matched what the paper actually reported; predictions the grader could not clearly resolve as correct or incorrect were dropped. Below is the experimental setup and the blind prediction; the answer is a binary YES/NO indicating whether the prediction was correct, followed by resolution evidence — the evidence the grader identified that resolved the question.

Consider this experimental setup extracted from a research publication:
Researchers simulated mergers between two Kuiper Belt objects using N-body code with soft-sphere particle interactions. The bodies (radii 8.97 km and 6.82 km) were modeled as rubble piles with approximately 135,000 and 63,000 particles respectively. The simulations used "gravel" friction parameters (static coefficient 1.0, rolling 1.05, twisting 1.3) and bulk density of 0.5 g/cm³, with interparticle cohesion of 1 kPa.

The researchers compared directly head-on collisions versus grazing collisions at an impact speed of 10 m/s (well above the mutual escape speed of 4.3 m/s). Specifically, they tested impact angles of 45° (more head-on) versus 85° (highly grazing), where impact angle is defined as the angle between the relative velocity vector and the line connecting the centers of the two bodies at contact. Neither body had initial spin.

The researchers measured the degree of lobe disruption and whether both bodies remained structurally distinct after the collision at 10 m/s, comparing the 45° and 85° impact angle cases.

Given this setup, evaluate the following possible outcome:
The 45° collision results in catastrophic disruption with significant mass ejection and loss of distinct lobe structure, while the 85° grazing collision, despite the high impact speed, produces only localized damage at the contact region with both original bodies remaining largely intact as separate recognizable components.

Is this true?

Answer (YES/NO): NO